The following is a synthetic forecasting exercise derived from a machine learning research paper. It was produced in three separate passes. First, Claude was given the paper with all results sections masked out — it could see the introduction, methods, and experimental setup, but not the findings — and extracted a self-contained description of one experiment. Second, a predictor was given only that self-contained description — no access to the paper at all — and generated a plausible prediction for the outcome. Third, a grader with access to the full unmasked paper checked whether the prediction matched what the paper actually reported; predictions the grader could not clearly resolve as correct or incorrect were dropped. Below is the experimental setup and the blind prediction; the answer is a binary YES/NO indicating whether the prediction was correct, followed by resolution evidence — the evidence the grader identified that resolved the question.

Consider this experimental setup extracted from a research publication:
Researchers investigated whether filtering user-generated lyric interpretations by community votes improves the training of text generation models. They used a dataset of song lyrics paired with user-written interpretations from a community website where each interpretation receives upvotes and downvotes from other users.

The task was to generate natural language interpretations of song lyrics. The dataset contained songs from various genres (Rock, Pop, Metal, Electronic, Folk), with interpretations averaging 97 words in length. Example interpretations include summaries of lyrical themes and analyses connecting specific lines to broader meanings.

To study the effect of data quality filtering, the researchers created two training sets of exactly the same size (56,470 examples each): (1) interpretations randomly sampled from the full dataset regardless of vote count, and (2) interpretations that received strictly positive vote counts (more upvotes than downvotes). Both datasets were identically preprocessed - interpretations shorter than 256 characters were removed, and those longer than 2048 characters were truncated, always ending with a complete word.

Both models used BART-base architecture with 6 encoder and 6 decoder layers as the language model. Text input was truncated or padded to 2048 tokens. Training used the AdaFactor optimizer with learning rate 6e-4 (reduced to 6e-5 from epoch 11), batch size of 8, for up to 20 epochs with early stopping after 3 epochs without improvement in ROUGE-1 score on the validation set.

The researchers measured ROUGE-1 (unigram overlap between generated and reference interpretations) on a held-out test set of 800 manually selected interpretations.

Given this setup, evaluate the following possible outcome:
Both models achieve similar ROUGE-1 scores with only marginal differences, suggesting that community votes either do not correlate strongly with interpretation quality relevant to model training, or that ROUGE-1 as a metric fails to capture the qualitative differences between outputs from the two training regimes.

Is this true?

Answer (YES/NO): NO